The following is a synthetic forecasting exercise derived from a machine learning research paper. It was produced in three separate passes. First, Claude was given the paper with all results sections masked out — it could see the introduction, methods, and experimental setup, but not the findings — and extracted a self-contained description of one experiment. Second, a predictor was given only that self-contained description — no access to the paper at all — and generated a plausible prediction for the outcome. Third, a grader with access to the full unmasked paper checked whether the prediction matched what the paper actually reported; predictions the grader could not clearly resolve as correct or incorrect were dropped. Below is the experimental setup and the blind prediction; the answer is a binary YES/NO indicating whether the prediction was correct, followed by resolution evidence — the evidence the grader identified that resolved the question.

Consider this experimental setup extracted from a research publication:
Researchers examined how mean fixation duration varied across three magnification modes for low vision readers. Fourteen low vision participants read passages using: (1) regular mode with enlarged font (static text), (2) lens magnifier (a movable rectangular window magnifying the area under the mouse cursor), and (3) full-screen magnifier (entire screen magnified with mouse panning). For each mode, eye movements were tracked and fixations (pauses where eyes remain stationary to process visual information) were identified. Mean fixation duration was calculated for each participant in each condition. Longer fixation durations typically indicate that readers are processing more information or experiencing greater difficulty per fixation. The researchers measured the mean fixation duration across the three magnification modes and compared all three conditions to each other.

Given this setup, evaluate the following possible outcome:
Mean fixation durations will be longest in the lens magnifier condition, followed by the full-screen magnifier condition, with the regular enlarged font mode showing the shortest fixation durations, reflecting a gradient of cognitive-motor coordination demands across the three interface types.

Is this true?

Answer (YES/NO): NO